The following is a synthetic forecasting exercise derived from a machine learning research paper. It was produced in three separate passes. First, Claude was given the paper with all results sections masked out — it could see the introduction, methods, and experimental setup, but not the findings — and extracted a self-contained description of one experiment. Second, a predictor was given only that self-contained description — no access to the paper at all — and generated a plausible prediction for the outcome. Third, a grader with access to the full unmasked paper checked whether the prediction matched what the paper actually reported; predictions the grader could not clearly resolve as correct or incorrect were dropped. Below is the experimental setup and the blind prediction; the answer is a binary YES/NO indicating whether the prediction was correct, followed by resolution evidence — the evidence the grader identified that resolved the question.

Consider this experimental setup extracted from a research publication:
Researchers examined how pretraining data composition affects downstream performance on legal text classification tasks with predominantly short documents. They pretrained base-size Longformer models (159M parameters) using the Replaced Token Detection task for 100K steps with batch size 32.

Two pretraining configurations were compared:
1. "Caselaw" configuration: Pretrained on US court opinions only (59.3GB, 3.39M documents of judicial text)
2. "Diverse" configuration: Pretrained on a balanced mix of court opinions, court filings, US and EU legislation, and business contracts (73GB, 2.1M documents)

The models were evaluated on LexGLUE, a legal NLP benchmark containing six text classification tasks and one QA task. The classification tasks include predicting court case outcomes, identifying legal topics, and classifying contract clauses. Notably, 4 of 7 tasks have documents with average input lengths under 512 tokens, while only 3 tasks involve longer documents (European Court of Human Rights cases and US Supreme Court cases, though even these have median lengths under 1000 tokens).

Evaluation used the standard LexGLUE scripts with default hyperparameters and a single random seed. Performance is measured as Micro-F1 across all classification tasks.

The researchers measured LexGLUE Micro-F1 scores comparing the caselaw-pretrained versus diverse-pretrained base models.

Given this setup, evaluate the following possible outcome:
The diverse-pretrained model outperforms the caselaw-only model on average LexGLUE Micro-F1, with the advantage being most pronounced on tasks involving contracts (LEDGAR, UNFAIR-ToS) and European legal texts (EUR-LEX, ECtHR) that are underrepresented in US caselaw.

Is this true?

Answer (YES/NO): NO